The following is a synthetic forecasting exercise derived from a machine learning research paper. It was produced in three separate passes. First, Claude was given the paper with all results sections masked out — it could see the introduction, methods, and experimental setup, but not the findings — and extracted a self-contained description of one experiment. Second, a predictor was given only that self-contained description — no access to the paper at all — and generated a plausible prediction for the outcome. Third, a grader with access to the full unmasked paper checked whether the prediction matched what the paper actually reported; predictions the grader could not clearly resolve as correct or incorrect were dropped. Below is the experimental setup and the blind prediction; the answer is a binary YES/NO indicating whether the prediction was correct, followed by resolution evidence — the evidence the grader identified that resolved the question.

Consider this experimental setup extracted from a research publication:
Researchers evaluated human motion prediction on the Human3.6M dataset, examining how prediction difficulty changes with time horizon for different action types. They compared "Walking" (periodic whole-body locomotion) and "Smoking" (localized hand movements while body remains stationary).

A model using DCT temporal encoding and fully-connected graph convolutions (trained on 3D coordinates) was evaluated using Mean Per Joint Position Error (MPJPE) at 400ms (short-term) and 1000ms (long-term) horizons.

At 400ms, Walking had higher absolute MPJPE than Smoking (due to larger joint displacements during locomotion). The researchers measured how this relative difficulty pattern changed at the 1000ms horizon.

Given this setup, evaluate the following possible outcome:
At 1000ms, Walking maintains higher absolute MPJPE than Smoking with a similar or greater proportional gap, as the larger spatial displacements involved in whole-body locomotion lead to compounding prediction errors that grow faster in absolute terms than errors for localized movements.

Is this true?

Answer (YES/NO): NO